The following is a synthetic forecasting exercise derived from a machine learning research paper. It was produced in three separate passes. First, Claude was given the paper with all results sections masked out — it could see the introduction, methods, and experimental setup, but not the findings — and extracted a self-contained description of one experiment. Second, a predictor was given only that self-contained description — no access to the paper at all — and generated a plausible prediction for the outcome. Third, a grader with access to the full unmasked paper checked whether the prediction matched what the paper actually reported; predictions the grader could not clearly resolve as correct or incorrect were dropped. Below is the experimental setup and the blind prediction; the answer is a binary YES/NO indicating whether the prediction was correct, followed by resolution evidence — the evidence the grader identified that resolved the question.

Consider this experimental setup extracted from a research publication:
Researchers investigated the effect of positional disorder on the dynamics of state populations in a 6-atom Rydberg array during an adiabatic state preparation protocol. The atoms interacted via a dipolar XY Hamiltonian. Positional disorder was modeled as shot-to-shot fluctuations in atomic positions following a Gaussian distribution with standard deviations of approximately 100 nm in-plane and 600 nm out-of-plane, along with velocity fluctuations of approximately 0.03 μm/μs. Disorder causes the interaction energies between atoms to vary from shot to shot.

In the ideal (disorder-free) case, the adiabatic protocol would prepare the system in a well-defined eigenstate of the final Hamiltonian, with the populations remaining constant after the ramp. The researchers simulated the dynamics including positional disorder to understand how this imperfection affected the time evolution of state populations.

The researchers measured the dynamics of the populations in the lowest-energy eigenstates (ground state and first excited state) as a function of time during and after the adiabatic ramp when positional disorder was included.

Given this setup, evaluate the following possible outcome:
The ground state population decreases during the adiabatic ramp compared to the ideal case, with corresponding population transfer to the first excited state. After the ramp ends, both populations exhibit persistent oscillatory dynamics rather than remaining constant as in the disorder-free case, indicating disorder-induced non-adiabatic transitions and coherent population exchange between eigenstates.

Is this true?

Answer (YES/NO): NO